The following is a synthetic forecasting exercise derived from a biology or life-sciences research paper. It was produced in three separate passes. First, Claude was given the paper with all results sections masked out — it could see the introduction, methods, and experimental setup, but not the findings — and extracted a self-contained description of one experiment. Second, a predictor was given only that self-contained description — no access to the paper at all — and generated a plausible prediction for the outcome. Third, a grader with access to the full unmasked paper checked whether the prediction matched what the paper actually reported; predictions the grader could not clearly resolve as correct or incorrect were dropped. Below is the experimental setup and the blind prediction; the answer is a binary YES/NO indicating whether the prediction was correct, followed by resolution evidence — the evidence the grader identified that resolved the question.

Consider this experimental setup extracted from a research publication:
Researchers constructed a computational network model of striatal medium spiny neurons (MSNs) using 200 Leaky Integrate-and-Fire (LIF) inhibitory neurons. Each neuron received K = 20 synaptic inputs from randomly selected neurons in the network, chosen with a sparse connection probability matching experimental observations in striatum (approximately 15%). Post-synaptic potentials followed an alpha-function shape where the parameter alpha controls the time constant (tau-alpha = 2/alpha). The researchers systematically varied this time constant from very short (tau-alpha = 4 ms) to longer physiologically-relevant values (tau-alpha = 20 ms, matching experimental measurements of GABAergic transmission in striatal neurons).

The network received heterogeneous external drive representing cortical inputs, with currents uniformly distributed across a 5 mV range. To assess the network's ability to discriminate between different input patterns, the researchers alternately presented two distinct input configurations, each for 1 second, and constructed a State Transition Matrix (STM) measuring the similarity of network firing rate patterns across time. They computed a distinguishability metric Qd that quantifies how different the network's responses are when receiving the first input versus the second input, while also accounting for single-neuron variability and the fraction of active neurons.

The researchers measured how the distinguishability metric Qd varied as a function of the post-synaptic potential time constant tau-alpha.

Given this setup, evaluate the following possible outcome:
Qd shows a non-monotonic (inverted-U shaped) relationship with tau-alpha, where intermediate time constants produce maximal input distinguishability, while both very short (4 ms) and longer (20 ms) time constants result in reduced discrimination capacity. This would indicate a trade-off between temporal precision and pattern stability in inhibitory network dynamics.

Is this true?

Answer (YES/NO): NO